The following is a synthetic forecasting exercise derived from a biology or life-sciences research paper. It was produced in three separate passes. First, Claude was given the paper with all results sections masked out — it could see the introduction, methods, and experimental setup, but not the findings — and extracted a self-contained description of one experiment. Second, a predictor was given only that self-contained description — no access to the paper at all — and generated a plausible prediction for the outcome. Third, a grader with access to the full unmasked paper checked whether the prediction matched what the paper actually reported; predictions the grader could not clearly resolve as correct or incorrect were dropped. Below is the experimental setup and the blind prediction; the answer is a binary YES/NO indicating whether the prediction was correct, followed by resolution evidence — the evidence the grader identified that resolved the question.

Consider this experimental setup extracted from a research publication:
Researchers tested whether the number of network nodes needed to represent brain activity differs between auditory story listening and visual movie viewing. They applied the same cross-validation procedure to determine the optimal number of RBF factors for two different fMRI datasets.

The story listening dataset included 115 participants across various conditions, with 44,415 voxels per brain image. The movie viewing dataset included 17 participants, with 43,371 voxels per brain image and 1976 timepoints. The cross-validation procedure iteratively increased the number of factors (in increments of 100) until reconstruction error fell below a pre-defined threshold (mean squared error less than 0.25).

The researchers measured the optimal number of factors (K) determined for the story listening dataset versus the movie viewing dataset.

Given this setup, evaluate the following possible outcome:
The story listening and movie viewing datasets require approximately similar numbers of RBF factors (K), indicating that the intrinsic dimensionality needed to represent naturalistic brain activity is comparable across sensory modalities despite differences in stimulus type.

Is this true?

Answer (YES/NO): NO